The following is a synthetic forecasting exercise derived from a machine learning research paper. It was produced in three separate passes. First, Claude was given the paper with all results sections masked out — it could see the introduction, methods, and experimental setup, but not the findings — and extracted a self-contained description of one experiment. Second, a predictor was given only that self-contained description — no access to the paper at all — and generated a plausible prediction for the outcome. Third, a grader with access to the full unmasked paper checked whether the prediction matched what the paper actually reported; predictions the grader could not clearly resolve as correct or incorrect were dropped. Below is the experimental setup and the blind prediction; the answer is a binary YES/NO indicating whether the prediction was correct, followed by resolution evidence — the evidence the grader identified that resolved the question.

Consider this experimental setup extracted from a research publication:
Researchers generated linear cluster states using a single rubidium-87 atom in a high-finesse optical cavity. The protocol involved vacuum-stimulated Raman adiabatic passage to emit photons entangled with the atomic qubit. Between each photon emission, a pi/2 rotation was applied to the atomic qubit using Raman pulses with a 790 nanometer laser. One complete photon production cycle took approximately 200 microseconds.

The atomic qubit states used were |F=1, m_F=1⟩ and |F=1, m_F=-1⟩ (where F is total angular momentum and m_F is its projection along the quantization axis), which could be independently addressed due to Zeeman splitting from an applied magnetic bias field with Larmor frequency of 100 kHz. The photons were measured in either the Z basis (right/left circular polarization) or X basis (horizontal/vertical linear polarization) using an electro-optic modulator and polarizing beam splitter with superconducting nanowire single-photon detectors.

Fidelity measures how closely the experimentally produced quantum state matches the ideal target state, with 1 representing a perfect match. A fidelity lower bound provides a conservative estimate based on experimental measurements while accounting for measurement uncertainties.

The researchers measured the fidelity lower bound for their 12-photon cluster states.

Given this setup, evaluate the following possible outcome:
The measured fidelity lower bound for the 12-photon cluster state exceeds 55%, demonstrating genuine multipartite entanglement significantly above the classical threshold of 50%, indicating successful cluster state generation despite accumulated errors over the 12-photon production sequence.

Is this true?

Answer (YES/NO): YES